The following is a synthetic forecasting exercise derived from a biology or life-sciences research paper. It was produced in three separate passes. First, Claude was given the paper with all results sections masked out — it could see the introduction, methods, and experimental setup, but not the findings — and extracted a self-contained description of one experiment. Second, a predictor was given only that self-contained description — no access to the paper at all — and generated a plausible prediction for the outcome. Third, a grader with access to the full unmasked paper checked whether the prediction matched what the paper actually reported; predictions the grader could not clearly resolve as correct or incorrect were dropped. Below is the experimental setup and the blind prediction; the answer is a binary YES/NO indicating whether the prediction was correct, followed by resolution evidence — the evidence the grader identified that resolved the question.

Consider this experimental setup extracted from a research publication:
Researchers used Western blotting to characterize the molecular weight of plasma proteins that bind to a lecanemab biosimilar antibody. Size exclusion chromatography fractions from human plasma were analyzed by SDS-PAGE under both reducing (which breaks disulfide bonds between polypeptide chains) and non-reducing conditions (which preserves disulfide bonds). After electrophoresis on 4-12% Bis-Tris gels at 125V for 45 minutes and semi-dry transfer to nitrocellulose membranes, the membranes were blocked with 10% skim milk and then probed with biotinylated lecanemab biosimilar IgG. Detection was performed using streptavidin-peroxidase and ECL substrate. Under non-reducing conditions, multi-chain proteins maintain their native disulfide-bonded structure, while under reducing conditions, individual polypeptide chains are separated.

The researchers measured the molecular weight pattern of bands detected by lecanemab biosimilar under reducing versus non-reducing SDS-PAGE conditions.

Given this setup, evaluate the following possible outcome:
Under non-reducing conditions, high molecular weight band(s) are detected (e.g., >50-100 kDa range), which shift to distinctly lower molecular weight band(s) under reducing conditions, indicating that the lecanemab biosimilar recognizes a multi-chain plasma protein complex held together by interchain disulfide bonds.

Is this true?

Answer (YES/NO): YES